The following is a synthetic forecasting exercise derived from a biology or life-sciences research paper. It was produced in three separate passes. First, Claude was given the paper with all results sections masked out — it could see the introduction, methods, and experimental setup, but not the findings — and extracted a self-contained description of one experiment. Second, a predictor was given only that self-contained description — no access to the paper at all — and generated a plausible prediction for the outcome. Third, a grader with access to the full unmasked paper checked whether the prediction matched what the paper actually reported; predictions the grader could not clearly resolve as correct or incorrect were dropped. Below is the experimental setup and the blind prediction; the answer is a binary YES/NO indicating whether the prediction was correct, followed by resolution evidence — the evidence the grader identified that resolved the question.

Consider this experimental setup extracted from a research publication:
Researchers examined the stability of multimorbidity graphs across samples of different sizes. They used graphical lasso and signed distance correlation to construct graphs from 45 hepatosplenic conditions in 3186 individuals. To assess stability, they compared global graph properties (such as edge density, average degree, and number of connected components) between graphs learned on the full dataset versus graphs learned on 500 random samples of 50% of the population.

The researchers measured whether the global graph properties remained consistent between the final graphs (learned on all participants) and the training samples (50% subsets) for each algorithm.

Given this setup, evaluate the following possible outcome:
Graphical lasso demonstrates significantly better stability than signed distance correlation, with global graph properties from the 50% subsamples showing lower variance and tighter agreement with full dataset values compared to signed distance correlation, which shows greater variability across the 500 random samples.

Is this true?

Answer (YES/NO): YES